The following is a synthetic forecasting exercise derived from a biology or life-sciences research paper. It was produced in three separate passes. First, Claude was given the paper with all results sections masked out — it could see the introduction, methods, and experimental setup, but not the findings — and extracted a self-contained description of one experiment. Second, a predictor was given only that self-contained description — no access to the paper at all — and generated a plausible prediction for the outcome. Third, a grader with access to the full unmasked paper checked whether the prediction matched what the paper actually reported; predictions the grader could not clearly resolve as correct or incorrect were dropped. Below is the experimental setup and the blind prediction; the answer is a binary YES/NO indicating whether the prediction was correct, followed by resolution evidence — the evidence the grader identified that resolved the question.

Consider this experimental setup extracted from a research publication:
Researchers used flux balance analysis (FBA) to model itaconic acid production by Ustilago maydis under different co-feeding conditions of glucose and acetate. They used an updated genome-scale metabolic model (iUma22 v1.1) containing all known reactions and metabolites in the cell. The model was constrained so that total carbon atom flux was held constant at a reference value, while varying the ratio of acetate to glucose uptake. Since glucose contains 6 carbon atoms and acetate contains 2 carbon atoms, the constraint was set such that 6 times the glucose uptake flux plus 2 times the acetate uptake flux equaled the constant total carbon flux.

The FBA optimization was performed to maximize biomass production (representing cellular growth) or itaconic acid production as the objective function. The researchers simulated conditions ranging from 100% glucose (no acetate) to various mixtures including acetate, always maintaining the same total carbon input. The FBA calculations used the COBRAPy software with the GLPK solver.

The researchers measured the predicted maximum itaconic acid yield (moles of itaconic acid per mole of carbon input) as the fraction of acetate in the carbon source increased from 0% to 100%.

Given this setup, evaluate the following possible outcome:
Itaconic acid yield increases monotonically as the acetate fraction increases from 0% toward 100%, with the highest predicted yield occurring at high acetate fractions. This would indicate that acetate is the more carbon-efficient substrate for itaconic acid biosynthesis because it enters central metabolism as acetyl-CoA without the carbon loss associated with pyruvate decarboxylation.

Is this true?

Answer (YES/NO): NO